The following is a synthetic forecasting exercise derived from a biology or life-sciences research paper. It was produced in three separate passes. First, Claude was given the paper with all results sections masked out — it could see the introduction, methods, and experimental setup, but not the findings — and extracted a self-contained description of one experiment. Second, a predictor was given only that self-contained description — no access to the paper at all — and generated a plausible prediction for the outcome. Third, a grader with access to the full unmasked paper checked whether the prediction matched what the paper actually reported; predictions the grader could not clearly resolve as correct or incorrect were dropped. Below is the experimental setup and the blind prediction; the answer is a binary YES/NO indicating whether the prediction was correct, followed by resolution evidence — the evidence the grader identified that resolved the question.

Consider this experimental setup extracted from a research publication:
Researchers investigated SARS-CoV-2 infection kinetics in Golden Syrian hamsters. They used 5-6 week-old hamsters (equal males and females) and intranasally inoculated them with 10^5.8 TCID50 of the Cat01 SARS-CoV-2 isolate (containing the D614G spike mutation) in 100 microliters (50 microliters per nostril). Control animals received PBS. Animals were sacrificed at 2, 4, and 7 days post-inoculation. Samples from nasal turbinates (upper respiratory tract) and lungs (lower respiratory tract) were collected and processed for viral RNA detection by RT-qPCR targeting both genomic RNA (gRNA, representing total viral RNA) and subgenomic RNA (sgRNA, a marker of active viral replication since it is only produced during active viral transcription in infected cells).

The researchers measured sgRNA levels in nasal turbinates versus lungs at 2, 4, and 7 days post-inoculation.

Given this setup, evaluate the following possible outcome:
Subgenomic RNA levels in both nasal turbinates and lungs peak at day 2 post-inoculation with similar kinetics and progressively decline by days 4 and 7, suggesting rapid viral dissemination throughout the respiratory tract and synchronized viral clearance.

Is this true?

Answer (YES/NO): YES